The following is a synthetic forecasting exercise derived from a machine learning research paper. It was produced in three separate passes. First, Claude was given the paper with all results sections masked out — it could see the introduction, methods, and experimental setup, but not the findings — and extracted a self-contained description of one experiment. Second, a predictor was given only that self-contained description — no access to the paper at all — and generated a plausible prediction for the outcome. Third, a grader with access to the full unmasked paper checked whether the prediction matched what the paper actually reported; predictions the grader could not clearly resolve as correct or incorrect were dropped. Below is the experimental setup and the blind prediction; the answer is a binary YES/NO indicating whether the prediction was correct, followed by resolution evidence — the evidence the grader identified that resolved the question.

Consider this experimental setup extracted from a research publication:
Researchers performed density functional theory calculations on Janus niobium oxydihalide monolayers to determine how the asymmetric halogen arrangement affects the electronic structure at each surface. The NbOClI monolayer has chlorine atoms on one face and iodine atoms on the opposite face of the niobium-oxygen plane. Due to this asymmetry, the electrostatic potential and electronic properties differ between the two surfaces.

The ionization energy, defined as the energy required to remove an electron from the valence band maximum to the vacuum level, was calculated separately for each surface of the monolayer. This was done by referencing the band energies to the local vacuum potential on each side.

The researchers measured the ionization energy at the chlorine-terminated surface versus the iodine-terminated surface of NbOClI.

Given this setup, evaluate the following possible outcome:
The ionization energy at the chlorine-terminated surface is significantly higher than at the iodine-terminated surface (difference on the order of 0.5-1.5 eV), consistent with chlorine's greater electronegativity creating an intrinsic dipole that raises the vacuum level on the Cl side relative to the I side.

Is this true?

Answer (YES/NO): YES